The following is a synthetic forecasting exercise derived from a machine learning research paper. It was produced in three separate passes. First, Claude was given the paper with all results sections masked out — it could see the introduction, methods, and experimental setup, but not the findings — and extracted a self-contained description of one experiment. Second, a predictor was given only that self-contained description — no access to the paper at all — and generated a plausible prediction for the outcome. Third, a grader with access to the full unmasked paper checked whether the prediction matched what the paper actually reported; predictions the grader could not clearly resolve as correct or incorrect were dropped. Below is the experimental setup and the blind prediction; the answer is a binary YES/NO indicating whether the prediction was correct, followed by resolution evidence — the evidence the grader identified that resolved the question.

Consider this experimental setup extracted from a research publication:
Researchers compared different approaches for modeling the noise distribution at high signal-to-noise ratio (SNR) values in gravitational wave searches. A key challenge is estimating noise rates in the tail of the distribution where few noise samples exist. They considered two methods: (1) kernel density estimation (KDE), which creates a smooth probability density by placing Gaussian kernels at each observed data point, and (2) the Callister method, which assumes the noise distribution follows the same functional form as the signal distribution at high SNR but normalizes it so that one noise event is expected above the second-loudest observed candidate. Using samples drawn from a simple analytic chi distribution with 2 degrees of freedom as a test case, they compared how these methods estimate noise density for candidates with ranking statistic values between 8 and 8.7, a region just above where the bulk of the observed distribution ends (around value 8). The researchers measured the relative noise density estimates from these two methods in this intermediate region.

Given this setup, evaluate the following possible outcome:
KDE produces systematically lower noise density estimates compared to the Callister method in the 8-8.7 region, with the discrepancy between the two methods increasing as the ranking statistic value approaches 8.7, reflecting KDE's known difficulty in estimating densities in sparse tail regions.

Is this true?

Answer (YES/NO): NO